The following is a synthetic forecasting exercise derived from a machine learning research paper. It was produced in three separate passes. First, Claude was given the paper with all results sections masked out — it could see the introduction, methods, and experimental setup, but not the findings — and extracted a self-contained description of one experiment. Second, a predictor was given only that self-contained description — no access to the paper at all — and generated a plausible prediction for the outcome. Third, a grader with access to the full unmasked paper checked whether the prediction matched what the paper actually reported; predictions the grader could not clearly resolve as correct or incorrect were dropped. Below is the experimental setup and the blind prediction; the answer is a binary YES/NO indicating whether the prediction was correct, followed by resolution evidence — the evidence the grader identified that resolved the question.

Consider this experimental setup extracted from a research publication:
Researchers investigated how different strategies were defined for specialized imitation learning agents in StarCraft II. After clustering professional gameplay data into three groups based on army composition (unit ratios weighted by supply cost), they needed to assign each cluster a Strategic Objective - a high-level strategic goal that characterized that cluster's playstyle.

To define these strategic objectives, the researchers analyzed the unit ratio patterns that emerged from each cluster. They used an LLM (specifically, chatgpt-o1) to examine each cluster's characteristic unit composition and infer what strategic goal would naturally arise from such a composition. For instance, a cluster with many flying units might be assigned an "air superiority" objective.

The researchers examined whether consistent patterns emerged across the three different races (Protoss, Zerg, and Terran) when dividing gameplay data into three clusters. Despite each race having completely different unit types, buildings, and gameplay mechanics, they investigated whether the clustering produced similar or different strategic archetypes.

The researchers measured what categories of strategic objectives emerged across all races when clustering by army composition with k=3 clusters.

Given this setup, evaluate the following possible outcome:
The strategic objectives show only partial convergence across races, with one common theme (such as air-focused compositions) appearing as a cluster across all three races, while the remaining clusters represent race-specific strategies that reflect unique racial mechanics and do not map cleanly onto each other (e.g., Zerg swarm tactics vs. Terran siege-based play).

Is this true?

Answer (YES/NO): NO